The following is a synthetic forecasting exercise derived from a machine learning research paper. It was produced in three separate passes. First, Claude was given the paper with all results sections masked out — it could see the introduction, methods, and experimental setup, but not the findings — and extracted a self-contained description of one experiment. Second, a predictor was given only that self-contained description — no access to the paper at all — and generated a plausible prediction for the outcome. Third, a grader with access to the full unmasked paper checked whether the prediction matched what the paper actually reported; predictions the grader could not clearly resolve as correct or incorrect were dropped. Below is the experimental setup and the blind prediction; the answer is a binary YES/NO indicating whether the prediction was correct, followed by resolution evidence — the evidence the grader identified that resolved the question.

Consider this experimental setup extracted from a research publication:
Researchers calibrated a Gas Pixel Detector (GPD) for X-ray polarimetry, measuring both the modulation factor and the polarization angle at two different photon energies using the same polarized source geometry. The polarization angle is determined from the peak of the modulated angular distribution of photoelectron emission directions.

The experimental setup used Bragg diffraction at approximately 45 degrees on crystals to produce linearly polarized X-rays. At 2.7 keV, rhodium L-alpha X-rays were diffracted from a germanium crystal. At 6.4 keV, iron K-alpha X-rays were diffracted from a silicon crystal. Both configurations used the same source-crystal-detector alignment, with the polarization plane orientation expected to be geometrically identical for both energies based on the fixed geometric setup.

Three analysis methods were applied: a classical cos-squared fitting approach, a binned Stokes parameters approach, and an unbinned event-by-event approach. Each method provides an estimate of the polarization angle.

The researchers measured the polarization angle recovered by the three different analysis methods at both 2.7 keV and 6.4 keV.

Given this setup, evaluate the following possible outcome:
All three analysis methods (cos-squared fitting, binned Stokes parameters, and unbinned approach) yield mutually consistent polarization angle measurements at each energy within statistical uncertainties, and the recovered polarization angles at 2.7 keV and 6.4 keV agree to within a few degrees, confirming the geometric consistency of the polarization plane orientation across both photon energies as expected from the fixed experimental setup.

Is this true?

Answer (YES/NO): YES